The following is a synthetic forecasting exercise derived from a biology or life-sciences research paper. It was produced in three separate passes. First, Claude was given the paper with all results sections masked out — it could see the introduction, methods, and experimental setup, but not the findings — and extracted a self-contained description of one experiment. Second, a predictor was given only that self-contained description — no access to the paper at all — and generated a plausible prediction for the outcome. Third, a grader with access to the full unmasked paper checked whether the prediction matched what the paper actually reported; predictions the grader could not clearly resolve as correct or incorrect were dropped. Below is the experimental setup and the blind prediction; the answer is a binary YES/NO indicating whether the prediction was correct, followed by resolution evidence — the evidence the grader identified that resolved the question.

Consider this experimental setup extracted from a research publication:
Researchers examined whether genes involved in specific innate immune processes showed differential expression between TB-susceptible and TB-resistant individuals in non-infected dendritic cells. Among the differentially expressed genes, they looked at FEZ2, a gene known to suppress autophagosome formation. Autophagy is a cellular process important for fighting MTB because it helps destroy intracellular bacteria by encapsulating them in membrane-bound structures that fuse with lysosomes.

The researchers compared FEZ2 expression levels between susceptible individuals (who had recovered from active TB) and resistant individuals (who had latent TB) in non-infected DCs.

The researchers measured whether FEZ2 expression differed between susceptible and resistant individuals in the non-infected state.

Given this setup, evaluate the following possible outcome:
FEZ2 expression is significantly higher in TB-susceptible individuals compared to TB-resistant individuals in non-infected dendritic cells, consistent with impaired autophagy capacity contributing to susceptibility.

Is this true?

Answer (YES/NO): YES